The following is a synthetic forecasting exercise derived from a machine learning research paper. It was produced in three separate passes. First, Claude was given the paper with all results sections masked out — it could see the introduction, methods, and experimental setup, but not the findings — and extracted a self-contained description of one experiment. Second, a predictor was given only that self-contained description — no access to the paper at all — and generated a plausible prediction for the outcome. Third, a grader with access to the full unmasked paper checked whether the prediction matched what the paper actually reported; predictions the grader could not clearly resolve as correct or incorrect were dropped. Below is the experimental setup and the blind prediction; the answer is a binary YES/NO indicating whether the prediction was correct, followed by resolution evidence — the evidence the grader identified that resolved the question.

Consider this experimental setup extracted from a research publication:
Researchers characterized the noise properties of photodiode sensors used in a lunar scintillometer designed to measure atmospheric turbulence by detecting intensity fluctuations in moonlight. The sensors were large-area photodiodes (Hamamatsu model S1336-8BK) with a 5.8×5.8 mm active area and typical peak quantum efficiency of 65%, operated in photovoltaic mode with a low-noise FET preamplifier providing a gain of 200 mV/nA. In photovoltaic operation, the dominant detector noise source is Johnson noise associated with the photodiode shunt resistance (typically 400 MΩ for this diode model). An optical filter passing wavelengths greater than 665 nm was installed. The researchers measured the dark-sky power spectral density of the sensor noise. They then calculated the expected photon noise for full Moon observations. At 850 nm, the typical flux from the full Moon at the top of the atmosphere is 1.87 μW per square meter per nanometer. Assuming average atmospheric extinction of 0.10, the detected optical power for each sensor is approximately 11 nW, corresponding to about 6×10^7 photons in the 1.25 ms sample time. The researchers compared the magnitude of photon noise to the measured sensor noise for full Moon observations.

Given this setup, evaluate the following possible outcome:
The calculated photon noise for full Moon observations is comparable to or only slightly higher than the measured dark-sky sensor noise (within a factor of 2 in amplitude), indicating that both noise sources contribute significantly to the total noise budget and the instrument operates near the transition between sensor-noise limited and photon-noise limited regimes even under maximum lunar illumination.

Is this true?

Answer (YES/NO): NO